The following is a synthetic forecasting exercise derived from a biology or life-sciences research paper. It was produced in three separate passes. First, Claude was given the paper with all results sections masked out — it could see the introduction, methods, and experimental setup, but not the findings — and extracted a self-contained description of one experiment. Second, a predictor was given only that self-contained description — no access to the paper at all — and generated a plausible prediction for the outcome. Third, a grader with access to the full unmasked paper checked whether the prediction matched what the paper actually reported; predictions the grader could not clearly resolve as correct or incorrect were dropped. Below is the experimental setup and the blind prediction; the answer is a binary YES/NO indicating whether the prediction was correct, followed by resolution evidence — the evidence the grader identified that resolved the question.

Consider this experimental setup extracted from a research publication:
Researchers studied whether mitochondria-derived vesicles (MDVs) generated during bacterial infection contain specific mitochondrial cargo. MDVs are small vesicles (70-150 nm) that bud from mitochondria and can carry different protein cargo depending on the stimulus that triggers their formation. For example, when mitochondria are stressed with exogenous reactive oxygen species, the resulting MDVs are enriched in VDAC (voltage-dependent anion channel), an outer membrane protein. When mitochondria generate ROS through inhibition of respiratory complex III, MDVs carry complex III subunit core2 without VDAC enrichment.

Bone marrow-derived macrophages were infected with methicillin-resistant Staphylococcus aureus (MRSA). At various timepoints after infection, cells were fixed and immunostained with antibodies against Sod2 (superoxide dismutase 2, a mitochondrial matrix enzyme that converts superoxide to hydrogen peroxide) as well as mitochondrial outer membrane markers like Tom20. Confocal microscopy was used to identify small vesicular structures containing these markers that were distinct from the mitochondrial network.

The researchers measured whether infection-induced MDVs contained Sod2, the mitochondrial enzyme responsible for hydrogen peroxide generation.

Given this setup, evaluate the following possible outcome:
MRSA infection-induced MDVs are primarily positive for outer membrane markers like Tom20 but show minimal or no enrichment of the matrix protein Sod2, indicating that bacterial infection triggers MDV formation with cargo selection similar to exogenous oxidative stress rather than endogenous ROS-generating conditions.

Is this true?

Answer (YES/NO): NO